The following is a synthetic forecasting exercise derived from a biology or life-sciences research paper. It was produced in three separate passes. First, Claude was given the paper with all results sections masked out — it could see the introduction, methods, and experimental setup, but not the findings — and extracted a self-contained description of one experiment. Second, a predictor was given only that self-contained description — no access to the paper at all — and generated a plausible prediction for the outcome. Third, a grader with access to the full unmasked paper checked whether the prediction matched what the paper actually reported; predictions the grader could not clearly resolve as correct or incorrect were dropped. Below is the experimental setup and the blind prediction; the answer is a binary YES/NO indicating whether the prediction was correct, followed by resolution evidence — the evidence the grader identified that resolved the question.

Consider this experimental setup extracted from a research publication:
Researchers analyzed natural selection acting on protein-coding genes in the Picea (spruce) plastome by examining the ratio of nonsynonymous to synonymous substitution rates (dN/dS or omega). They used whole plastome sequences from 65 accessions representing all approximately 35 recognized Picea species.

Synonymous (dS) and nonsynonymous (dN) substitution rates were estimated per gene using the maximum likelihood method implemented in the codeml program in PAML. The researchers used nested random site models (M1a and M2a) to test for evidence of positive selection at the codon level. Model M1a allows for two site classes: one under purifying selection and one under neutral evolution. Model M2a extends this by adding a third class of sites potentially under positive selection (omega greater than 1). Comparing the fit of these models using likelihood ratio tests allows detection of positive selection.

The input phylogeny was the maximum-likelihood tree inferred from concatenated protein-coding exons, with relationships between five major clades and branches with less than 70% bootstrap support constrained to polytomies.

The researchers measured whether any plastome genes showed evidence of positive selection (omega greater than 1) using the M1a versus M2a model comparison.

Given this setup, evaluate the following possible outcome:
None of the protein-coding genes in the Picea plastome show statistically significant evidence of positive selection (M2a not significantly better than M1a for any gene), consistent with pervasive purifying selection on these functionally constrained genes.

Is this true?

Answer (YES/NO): NO